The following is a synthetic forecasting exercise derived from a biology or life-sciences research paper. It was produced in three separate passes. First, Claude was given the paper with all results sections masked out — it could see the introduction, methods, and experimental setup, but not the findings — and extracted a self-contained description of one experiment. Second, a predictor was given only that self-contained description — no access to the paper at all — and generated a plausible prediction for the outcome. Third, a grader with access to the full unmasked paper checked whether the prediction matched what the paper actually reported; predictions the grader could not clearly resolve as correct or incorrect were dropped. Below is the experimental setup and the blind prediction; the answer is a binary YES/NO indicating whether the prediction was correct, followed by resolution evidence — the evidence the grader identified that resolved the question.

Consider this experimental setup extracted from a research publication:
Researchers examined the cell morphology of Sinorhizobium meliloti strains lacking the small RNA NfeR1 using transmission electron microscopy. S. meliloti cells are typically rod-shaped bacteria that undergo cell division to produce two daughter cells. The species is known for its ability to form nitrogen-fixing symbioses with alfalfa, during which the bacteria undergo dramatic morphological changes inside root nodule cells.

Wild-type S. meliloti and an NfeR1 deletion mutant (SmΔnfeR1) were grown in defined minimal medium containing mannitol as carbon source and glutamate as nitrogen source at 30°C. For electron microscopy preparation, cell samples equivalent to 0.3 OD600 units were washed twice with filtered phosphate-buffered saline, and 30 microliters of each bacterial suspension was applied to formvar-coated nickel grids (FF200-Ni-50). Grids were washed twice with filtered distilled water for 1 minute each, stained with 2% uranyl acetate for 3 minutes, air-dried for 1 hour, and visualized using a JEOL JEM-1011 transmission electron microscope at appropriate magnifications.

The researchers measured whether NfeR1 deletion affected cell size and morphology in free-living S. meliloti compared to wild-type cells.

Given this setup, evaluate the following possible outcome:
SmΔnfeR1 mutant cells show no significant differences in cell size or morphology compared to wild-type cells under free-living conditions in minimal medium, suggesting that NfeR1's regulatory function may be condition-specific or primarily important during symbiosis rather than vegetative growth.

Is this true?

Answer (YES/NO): NO